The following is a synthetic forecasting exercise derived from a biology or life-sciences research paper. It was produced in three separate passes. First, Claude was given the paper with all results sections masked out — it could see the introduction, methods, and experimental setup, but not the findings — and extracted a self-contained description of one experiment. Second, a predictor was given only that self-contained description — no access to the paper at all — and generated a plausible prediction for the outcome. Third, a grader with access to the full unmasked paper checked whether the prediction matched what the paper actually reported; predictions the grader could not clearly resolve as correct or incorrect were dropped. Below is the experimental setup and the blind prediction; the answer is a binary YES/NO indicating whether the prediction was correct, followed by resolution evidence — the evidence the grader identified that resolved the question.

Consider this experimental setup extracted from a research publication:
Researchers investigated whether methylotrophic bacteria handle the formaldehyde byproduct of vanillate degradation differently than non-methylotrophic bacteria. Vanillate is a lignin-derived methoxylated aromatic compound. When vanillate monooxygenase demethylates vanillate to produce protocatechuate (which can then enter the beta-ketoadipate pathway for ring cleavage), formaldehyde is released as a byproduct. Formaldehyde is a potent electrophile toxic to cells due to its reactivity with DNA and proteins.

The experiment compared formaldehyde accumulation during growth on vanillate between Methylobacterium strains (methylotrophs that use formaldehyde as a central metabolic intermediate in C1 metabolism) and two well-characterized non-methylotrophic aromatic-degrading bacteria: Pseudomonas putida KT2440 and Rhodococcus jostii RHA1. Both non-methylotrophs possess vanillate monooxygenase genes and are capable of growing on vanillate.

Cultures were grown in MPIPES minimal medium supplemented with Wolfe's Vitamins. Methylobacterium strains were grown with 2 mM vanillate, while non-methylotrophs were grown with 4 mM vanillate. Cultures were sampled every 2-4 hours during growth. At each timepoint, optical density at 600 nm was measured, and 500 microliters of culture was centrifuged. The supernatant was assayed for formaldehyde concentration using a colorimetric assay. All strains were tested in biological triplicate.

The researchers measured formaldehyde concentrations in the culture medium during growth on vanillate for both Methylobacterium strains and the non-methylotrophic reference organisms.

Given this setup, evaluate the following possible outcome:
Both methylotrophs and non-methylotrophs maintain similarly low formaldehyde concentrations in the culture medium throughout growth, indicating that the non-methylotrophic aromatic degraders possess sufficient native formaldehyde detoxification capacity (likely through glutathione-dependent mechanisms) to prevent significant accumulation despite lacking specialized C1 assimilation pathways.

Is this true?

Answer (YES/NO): NO